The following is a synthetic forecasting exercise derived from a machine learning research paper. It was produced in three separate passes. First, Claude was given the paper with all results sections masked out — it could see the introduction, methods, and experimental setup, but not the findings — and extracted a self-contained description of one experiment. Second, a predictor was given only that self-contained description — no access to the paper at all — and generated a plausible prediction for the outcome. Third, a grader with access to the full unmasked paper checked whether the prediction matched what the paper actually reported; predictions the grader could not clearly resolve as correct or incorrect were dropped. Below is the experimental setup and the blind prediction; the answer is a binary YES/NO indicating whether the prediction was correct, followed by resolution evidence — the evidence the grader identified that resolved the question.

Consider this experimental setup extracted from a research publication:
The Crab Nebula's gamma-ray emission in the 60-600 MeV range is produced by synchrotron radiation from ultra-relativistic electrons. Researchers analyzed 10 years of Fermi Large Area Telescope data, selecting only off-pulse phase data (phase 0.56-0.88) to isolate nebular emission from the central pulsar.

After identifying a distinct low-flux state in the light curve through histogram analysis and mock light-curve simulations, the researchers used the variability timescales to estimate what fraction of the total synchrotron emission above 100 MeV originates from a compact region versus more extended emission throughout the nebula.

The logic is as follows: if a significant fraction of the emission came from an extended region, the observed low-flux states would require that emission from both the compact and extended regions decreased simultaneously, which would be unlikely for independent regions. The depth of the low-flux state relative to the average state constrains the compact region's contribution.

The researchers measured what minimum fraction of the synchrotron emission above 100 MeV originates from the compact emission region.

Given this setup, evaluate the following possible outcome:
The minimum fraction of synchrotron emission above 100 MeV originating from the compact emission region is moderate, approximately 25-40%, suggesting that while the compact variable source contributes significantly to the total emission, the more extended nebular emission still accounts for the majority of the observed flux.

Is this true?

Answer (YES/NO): NO